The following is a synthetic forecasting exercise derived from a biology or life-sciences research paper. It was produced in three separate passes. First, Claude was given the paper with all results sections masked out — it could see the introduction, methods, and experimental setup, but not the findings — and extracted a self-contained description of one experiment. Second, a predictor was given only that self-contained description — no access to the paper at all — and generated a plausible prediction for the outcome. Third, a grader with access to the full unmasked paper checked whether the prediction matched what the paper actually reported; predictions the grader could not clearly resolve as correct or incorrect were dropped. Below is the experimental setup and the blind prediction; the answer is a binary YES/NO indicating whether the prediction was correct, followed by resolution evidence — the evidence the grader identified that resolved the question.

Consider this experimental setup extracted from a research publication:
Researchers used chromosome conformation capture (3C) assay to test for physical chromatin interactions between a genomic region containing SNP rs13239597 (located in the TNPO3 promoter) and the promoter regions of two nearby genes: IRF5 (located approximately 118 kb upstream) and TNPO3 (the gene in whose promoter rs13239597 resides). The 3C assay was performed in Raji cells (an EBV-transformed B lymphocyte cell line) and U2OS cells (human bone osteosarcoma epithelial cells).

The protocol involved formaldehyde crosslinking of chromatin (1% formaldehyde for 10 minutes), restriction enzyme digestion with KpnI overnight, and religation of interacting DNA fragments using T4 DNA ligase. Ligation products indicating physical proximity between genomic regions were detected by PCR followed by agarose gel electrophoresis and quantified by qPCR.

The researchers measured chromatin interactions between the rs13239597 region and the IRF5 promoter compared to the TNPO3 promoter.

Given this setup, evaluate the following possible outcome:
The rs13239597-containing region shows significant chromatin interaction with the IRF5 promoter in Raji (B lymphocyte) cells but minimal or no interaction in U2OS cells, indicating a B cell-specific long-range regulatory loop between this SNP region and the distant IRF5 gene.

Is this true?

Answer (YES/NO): NO